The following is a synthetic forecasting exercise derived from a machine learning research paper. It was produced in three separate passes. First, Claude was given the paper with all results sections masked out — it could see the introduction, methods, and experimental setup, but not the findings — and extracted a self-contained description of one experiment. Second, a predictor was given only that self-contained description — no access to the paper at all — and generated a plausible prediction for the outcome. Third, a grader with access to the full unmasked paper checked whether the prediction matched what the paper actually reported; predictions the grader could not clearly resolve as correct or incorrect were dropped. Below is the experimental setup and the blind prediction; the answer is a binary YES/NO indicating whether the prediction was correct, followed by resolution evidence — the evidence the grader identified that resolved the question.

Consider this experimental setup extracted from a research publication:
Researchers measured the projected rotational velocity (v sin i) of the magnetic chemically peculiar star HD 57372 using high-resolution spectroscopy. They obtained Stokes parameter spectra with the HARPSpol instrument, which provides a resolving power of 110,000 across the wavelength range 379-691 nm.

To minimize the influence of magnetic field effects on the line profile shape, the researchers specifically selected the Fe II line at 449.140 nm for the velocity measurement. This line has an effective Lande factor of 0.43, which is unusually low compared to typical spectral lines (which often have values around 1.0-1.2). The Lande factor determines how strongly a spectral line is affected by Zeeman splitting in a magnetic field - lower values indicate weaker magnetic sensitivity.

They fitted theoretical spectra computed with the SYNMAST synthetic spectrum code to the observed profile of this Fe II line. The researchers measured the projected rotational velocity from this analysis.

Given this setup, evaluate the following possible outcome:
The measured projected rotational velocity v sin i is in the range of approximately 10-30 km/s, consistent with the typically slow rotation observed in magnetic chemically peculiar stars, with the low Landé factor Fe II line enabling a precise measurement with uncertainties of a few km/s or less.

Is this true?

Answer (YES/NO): YES